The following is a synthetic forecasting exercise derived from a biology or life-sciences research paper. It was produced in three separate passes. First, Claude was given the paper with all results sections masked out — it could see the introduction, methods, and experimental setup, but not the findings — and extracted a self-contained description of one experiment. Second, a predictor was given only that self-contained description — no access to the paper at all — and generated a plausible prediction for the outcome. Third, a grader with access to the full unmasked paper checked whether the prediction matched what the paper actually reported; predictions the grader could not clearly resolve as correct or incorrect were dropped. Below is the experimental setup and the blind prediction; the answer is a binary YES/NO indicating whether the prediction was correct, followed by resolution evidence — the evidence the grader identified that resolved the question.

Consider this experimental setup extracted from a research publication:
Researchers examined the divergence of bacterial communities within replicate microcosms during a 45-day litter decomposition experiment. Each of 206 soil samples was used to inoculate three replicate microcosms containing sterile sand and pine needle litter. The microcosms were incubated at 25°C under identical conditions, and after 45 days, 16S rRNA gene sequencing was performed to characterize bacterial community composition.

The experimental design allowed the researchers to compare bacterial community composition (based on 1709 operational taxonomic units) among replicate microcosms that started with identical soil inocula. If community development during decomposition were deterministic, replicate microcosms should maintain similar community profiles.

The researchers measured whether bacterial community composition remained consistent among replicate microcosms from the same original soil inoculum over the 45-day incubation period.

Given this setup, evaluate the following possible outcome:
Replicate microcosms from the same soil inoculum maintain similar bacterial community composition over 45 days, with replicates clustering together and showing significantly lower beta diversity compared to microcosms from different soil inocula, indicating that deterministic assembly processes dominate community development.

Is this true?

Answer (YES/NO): NO